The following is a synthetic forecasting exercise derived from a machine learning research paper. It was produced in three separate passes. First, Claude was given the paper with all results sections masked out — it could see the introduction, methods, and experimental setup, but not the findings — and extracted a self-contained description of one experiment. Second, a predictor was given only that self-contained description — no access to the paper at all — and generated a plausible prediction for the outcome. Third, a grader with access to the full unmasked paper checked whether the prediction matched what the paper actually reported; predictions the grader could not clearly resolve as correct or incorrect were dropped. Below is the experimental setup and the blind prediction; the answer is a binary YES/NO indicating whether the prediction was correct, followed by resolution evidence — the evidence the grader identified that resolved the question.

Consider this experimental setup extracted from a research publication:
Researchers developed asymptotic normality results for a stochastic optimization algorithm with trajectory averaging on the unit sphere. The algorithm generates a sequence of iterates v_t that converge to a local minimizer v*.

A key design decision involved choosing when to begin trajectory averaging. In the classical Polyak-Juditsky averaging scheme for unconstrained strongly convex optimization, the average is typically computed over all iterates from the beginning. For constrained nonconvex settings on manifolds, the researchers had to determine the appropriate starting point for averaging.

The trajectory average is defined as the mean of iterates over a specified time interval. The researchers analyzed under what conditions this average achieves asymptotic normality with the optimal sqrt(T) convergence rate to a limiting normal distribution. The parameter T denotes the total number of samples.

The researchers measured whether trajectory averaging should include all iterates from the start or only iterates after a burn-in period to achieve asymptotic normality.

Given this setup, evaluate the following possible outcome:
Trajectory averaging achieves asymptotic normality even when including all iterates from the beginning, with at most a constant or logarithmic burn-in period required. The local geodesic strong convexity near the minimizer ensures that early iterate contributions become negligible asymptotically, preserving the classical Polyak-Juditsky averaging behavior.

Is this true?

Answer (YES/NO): NO